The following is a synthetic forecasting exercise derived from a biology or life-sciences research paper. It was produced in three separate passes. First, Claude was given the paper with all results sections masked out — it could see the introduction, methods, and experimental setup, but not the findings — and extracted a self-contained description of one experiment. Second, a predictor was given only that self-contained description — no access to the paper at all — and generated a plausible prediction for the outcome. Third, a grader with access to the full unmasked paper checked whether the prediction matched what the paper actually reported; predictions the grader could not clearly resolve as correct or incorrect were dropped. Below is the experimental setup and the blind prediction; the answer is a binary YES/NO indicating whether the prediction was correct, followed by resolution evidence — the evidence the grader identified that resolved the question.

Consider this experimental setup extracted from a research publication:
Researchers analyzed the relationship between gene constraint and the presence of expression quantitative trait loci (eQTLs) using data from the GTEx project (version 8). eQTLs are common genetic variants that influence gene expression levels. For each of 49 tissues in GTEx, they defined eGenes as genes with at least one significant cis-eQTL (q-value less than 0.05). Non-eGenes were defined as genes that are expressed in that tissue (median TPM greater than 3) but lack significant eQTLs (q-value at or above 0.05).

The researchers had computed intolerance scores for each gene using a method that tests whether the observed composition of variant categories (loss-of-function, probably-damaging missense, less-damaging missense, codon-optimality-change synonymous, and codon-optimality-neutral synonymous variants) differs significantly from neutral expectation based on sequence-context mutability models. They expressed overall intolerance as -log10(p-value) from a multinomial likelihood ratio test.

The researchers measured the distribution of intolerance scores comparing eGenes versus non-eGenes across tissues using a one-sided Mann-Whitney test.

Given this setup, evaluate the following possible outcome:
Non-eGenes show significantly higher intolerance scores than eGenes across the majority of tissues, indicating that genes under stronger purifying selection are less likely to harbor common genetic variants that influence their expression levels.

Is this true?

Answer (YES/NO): YES